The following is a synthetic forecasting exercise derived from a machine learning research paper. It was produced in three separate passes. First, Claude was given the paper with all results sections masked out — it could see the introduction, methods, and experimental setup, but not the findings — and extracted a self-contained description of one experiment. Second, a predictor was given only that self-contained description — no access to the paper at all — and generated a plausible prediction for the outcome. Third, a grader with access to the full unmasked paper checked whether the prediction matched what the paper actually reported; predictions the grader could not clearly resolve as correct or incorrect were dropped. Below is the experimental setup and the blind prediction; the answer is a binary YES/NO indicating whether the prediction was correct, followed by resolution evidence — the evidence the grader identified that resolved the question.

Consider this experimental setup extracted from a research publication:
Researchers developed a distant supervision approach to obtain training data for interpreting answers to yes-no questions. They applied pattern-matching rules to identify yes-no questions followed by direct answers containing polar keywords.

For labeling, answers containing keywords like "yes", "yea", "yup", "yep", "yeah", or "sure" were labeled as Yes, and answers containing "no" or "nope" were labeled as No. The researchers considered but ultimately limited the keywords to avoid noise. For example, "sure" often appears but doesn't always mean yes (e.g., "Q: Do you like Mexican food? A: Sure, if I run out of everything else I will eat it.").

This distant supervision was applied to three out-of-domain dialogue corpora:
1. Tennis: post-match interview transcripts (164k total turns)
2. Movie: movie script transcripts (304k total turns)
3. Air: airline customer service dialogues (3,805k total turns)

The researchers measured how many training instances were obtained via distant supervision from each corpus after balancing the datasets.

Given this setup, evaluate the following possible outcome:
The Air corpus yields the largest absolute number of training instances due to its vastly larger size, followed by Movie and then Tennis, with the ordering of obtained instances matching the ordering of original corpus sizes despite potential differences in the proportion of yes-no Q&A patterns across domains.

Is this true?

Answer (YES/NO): NO